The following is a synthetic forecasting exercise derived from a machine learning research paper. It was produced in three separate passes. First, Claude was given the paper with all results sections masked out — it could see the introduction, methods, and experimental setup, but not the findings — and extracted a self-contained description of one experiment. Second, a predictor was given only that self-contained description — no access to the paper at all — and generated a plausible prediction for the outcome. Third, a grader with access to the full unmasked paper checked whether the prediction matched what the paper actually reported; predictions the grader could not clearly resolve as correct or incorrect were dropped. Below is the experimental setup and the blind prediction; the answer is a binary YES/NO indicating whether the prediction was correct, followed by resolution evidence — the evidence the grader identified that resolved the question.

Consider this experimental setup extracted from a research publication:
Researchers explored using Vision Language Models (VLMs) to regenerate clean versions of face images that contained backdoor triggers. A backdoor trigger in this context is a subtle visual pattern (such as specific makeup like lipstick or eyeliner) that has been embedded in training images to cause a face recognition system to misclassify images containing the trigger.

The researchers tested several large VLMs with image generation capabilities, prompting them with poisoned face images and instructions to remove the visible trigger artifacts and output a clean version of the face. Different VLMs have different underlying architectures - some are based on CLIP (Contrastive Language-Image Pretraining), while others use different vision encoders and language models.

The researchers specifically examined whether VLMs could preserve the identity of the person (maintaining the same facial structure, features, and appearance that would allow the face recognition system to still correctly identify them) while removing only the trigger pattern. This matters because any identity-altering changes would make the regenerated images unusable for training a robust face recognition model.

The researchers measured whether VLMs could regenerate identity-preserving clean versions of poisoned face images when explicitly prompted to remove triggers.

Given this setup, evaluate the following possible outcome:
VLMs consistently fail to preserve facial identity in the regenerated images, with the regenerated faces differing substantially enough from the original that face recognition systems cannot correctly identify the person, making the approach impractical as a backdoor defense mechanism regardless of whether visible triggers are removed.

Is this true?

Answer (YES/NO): YES